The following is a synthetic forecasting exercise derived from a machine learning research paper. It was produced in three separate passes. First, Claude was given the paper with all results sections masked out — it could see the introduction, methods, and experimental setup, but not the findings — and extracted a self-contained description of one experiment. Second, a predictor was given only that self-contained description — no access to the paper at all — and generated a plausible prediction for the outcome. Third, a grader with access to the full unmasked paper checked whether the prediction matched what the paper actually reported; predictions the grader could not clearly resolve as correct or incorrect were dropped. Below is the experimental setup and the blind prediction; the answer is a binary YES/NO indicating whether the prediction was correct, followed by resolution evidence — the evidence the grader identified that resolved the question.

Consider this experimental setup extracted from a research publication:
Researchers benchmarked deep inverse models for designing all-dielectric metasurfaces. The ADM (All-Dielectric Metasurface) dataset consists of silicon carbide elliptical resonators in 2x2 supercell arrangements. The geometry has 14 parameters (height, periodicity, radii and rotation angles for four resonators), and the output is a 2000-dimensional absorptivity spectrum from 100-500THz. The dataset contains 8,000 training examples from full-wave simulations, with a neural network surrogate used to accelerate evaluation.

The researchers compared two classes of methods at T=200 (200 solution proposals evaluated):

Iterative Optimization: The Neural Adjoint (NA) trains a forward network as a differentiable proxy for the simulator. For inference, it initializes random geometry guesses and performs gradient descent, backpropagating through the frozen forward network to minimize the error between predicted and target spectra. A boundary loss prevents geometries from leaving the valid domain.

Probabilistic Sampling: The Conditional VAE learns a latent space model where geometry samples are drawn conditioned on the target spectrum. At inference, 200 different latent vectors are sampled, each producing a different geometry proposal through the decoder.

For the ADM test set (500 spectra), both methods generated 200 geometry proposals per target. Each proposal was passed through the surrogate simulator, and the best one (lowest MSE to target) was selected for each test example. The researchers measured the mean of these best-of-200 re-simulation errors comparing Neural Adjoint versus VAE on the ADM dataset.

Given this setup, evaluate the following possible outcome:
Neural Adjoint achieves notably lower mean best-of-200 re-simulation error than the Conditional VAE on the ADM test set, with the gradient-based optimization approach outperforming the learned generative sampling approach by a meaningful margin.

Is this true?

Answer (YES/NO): YES